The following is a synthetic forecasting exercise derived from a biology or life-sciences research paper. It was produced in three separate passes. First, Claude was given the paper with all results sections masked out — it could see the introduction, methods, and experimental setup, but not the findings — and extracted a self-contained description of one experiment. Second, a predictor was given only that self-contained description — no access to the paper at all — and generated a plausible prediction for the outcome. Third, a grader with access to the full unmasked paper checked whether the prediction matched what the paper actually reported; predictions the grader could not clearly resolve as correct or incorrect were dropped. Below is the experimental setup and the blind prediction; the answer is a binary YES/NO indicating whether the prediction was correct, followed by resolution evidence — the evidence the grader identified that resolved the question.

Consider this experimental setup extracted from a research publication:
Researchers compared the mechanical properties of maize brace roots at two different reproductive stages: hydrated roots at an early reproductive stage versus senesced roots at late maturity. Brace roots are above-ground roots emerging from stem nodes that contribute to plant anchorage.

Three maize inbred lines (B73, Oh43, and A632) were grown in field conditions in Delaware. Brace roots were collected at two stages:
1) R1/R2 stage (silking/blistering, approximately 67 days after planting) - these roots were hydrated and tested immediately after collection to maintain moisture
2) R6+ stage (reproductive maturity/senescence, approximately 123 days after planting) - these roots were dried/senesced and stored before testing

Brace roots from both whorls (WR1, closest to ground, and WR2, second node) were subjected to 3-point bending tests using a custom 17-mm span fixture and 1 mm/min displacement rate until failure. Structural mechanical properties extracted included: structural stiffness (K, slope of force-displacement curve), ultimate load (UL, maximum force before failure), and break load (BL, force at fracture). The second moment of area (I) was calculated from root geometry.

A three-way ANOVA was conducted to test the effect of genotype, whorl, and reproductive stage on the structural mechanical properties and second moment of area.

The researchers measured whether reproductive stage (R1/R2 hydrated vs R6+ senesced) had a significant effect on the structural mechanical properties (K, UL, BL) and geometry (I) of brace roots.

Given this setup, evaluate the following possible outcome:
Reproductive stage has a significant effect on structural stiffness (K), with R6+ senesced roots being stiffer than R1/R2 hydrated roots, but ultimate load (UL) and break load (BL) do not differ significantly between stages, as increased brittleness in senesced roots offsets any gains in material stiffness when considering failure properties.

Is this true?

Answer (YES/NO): NO